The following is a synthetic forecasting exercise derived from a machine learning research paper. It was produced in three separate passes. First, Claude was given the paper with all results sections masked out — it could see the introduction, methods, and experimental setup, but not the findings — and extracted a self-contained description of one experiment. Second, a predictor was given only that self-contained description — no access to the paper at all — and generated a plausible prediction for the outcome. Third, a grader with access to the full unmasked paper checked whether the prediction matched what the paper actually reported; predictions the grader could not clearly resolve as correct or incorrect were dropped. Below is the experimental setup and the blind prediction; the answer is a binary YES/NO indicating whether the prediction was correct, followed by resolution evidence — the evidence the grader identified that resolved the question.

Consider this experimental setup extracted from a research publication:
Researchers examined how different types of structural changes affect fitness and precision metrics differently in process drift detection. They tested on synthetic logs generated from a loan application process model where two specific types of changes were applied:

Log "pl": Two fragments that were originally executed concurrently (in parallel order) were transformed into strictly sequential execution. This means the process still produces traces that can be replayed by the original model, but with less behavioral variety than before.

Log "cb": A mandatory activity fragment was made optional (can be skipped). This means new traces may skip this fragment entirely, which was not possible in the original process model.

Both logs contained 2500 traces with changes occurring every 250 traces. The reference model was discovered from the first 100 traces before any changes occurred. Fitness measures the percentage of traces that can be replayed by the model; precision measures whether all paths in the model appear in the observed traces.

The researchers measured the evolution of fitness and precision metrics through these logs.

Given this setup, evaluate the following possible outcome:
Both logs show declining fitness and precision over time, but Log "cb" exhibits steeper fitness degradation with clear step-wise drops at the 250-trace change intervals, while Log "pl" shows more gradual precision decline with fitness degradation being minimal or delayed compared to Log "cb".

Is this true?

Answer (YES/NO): NO